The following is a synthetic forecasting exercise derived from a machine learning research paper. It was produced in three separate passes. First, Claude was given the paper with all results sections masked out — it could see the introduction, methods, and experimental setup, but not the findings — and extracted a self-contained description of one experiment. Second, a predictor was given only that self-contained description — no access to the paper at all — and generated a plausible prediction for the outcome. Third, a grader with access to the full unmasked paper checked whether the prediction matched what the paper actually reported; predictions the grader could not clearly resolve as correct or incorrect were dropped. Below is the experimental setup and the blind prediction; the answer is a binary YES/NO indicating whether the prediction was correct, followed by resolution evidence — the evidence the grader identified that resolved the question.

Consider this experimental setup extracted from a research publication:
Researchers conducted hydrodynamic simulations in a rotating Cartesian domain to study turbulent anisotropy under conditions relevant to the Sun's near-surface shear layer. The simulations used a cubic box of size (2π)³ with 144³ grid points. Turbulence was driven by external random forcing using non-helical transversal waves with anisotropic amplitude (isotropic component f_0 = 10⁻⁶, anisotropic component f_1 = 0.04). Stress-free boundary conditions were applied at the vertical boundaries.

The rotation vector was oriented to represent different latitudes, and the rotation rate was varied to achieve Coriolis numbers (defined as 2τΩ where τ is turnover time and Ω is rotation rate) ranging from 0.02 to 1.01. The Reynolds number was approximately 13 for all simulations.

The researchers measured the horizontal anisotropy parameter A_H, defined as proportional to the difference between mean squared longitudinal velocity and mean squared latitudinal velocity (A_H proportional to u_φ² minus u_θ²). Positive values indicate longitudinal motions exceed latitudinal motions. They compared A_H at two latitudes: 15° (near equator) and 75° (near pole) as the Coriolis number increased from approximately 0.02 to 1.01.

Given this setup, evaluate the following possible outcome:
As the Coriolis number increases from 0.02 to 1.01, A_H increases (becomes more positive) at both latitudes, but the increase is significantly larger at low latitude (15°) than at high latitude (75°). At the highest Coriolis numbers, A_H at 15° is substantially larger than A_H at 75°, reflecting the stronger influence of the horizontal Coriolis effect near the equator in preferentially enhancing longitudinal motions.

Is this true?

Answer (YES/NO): YES